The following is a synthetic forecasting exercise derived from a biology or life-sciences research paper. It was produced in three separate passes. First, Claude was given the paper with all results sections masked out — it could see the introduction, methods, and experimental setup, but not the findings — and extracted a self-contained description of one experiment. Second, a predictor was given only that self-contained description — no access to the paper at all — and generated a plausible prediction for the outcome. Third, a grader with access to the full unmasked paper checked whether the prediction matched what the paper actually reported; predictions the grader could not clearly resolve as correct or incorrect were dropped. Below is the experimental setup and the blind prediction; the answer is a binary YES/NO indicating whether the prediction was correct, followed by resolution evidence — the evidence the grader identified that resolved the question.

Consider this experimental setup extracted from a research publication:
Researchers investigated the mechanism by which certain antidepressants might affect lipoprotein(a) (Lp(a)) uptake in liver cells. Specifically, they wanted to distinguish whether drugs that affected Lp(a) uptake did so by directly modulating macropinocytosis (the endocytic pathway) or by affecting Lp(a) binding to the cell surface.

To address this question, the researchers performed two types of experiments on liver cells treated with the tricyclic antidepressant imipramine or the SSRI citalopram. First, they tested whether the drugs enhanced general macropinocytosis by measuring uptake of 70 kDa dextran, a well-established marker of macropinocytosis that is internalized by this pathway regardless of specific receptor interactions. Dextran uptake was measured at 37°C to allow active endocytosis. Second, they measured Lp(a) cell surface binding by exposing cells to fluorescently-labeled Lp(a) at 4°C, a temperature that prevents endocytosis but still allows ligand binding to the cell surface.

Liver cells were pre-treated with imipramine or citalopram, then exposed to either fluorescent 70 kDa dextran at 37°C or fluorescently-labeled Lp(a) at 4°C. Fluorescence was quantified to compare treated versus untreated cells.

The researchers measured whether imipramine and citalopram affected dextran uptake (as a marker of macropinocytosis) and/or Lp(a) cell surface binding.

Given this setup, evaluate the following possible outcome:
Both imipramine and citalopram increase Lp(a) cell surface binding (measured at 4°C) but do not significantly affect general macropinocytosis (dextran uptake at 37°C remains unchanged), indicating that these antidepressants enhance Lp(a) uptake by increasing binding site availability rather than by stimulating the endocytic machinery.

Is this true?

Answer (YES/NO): YES